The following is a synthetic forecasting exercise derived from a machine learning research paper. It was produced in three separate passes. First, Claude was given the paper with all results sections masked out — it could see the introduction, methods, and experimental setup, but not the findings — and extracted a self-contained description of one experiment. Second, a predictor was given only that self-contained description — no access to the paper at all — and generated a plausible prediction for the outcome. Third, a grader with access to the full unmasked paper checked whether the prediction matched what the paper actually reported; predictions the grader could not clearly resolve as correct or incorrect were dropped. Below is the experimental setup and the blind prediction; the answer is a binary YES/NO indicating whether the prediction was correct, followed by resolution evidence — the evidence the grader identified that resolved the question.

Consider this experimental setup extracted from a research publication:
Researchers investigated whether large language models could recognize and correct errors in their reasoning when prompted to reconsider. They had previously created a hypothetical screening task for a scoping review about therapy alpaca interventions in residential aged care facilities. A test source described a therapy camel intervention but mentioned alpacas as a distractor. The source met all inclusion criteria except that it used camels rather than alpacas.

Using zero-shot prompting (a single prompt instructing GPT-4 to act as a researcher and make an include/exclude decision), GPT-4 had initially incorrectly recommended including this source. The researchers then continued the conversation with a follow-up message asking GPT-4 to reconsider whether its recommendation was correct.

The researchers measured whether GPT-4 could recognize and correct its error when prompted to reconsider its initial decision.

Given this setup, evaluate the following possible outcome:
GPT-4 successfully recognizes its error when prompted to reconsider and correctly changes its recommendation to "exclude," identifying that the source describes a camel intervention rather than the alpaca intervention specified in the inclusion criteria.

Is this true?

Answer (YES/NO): YES